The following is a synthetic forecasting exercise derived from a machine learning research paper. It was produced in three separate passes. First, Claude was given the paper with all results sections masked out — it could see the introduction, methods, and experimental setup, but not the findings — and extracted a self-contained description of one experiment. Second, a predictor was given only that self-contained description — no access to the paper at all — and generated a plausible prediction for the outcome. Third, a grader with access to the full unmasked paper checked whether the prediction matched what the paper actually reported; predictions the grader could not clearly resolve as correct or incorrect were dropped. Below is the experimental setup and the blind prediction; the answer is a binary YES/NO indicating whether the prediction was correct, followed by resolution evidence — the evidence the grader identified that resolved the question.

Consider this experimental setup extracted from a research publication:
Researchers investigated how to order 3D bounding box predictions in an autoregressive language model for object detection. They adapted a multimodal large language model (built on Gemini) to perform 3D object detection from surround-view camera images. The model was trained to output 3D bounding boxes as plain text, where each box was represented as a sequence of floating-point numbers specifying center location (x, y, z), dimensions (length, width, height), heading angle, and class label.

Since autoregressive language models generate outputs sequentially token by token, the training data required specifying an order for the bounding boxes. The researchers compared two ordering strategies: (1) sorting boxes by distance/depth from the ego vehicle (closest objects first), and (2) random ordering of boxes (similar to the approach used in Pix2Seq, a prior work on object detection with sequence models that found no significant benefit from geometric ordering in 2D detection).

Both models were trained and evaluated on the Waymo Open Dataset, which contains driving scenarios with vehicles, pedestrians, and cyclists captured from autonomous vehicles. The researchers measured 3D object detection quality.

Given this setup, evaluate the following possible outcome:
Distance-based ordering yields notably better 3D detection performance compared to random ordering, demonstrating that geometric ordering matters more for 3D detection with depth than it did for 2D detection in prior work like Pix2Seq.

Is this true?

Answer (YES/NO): YES